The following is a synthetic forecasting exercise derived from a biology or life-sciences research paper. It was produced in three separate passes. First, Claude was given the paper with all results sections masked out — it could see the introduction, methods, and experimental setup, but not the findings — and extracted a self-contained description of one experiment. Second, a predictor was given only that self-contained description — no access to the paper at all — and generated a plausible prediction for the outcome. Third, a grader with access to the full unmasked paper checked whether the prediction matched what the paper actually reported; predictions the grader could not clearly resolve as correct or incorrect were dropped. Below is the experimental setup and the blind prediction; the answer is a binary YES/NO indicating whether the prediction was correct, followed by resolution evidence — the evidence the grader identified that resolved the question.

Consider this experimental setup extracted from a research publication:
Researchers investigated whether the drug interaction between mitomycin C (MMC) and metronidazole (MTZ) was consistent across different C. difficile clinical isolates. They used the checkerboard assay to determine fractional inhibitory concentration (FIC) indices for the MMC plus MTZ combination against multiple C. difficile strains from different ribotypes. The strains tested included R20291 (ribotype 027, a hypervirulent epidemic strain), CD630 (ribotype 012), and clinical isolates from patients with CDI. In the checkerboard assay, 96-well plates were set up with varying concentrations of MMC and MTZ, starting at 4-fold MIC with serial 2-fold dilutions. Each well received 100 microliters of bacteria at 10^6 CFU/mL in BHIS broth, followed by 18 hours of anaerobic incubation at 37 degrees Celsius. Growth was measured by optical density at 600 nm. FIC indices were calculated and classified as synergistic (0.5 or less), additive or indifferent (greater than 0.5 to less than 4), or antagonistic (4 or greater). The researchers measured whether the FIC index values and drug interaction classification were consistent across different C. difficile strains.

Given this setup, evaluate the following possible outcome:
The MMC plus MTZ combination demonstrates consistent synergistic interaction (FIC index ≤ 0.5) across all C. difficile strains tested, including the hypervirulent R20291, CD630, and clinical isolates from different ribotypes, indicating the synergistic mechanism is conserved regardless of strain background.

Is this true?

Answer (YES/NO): NO